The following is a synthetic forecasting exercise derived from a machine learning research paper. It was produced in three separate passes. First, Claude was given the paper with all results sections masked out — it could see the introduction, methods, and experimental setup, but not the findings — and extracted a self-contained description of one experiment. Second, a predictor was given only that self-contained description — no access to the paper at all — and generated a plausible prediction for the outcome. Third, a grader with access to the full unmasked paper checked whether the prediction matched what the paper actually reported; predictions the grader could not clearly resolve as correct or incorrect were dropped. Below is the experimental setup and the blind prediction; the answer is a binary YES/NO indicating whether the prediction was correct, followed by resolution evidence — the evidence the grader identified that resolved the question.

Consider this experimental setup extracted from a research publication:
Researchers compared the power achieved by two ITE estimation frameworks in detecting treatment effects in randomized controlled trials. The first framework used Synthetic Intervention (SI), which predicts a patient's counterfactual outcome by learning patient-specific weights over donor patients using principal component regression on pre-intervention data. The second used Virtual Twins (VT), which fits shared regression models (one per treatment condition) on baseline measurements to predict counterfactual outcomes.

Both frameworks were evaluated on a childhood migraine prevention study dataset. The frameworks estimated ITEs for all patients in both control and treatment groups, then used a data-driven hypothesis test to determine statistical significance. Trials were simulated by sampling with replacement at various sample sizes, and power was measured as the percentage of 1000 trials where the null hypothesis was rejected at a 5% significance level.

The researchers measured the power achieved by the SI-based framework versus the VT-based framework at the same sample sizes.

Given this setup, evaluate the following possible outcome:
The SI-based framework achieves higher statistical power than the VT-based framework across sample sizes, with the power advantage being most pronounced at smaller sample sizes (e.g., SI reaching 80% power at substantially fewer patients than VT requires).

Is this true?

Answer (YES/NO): YES